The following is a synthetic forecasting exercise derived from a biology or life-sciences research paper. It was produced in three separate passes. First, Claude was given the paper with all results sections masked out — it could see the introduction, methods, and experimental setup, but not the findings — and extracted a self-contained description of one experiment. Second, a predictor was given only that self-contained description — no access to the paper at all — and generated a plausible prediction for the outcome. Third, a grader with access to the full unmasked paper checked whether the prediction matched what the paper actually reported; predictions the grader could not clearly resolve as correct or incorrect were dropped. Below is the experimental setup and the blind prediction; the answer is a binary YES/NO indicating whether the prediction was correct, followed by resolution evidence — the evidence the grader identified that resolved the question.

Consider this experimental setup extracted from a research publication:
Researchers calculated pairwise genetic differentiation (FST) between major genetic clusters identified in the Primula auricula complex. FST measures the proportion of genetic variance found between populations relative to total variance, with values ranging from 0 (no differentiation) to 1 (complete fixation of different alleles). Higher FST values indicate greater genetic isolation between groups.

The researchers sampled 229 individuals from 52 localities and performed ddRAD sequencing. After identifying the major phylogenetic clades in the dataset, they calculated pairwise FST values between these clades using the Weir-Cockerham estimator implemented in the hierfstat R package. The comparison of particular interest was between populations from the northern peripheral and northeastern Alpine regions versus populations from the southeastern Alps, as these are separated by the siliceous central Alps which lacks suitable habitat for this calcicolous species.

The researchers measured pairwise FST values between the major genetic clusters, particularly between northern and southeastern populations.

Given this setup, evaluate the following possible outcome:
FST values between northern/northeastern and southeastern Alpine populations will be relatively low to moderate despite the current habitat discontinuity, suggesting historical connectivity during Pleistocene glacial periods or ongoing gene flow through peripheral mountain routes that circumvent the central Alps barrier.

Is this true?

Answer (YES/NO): NO